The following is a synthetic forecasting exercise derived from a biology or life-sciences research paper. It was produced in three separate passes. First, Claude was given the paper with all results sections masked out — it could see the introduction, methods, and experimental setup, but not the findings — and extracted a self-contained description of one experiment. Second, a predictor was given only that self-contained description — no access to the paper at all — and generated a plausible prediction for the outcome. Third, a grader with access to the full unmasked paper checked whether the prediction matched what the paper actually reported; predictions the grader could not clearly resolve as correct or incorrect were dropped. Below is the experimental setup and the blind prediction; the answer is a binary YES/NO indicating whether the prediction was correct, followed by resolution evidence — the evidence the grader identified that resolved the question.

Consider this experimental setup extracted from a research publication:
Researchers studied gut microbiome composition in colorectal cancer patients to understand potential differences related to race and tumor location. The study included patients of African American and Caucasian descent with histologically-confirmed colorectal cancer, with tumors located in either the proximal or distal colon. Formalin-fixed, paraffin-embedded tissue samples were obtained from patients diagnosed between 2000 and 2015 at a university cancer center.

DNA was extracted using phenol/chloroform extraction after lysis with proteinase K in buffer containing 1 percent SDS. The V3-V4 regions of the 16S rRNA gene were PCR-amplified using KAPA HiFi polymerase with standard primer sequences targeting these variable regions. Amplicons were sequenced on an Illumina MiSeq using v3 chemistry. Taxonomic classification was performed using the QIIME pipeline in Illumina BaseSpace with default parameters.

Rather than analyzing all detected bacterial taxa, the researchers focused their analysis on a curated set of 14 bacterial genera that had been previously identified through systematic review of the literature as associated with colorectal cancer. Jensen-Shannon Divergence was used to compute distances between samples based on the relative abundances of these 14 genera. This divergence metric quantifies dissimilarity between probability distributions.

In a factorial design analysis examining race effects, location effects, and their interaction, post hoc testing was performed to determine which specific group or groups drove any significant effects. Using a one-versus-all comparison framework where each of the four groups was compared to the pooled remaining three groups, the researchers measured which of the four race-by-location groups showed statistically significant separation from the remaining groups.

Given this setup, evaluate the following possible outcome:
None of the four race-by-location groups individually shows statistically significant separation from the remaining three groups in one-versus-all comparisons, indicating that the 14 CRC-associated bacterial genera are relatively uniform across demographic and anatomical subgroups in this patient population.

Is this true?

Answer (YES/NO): NO